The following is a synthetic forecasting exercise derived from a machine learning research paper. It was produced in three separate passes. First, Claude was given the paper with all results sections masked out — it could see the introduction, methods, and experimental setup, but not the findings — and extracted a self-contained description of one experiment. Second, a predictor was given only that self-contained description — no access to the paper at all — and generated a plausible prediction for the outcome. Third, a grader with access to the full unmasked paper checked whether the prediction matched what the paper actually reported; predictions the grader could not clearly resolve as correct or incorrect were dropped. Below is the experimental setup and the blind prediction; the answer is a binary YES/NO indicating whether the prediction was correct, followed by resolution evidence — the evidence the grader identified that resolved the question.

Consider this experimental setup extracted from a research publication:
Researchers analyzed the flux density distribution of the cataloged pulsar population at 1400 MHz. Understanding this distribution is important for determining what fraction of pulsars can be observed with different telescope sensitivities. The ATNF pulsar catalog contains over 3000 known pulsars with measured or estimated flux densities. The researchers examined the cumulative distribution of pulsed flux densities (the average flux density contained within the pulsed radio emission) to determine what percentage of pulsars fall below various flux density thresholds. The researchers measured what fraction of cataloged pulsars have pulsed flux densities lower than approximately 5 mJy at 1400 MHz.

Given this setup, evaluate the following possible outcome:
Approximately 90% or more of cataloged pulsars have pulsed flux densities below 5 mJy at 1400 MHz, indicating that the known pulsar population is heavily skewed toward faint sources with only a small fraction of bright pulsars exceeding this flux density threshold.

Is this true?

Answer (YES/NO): YES